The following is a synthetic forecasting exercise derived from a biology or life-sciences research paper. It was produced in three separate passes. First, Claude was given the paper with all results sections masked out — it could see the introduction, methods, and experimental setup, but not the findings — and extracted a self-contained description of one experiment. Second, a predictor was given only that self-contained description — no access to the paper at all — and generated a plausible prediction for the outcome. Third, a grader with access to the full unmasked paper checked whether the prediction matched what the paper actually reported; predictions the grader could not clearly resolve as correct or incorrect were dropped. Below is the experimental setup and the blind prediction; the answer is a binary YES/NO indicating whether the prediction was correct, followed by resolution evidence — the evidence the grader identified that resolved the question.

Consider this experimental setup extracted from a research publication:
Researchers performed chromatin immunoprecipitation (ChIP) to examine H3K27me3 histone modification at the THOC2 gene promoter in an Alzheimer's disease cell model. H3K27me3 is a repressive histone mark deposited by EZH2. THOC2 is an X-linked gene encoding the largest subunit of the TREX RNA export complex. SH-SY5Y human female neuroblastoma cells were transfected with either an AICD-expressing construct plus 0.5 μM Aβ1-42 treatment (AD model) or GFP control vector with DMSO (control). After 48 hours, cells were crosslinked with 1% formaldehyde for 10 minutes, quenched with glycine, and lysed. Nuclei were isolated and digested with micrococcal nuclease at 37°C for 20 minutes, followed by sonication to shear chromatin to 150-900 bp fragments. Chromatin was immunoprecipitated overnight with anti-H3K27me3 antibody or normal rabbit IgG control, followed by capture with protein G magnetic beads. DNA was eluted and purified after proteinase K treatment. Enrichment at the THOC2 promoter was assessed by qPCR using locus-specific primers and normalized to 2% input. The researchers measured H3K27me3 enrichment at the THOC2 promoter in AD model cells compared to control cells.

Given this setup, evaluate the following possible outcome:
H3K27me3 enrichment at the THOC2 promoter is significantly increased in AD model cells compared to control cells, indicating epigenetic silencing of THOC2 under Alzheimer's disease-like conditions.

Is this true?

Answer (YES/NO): YES